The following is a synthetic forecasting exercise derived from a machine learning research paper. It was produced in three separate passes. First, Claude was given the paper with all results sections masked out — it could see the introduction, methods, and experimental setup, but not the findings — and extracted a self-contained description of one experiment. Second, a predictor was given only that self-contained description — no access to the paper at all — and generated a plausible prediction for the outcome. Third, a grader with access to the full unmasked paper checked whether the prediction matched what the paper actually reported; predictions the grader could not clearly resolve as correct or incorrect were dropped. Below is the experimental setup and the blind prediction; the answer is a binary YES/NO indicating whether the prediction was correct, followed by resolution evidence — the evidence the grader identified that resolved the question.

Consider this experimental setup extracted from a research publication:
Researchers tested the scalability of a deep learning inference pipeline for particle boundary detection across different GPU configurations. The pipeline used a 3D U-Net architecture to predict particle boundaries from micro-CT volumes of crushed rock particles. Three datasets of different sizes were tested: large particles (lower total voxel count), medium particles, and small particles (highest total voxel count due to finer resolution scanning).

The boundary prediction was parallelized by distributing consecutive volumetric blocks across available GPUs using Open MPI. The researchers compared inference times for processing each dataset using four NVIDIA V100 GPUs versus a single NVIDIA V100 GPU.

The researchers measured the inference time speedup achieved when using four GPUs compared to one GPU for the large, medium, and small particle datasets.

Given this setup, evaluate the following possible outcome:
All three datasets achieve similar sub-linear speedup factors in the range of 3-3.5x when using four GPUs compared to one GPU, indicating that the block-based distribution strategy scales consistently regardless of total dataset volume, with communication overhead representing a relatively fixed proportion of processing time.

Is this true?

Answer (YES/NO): NO